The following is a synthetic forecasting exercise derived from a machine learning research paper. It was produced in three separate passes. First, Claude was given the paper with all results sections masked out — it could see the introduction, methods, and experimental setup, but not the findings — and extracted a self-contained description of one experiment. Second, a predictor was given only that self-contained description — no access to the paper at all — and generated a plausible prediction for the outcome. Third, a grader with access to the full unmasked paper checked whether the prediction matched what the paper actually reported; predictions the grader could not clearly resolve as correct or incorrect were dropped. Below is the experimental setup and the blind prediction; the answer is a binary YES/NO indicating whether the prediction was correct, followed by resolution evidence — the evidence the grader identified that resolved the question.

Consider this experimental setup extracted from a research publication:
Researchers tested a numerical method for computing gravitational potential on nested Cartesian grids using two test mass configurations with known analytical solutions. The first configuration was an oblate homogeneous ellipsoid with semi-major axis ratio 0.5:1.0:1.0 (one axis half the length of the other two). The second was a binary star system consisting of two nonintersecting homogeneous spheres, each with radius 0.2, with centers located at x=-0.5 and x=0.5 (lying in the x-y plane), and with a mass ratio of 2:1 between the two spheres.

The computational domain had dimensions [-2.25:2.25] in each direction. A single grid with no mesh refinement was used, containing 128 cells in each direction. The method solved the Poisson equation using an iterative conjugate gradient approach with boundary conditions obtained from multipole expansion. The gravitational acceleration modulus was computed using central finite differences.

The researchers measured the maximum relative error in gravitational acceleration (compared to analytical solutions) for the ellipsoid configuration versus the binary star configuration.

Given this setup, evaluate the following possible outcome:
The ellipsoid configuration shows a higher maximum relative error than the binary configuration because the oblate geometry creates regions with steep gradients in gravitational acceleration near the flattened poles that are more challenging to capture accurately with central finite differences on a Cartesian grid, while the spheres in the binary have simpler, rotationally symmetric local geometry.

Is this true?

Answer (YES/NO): NO